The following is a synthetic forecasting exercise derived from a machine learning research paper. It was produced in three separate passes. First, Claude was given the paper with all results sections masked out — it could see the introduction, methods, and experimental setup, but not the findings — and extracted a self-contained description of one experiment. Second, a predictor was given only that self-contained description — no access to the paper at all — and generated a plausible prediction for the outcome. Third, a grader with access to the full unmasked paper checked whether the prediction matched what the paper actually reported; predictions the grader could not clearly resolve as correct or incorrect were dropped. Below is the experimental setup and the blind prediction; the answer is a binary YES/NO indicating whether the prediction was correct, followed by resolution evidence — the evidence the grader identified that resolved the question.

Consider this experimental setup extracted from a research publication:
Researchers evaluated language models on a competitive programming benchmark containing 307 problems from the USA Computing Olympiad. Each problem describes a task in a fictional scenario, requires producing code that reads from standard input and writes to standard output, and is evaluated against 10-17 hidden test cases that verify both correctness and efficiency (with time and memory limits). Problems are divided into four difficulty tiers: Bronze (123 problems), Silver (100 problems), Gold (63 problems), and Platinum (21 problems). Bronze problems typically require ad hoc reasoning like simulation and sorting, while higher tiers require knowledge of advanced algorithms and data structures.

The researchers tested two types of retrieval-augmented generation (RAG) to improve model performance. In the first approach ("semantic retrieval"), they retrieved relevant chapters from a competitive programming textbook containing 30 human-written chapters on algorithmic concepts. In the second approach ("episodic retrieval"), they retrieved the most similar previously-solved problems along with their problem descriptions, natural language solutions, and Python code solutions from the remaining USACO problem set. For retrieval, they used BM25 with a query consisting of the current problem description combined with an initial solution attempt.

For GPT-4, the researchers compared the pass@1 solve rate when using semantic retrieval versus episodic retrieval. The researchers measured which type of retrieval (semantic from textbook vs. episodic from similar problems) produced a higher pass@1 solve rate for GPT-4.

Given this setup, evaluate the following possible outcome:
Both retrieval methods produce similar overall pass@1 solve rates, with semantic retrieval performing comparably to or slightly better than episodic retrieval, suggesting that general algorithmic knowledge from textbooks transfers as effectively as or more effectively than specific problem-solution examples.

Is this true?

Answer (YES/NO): NO